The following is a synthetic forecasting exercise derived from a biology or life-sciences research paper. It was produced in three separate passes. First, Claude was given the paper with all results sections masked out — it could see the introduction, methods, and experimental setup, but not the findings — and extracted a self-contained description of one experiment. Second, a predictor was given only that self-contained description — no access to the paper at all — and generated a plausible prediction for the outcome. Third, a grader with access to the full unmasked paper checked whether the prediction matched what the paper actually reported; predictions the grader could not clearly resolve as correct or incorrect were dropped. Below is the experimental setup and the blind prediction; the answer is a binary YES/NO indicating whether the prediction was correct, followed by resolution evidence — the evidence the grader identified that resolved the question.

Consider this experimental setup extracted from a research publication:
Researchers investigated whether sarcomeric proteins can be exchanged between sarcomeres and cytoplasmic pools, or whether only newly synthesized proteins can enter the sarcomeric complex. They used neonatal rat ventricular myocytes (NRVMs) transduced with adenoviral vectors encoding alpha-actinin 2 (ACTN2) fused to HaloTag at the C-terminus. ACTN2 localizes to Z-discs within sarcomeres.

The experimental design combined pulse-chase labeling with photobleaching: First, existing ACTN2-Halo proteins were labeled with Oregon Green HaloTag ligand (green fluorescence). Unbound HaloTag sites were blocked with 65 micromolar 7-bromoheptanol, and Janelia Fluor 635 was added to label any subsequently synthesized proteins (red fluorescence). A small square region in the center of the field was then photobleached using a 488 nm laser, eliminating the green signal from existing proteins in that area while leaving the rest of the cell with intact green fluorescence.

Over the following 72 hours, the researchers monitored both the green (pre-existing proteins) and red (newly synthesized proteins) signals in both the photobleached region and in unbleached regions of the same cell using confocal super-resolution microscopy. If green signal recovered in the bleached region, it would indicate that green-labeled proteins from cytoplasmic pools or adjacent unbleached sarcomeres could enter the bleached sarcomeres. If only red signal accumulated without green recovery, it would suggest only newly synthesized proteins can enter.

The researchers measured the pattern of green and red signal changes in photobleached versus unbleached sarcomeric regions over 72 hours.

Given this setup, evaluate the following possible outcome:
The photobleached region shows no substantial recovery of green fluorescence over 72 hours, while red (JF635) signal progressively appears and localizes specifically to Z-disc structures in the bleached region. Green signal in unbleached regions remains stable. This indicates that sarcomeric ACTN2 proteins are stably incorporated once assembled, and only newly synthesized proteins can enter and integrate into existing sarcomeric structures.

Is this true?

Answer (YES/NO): NO